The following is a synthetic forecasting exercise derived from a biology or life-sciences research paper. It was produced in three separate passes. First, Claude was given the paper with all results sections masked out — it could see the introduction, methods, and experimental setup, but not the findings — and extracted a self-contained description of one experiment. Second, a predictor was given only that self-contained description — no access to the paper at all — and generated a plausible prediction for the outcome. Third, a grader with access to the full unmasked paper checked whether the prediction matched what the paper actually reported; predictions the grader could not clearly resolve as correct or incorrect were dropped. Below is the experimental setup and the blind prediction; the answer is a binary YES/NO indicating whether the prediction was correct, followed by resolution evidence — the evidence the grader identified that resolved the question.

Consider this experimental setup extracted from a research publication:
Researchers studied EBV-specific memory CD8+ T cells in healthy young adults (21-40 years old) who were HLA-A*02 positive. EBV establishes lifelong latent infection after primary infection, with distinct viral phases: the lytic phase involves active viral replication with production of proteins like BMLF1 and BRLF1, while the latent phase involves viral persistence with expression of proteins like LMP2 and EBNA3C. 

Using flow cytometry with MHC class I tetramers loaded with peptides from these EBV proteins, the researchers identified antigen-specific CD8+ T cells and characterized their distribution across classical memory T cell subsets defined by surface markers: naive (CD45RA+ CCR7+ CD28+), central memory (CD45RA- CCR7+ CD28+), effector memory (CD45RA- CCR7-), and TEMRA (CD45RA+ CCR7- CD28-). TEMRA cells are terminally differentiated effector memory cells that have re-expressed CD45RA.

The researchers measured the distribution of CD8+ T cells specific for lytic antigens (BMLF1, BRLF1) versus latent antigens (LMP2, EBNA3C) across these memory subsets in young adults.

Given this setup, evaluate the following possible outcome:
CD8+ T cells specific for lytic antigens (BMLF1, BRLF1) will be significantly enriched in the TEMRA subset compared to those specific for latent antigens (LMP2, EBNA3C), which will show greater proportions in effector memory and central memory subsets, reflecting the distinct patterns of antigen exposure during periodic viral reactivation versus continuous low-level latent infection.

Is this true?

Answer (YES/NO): YES